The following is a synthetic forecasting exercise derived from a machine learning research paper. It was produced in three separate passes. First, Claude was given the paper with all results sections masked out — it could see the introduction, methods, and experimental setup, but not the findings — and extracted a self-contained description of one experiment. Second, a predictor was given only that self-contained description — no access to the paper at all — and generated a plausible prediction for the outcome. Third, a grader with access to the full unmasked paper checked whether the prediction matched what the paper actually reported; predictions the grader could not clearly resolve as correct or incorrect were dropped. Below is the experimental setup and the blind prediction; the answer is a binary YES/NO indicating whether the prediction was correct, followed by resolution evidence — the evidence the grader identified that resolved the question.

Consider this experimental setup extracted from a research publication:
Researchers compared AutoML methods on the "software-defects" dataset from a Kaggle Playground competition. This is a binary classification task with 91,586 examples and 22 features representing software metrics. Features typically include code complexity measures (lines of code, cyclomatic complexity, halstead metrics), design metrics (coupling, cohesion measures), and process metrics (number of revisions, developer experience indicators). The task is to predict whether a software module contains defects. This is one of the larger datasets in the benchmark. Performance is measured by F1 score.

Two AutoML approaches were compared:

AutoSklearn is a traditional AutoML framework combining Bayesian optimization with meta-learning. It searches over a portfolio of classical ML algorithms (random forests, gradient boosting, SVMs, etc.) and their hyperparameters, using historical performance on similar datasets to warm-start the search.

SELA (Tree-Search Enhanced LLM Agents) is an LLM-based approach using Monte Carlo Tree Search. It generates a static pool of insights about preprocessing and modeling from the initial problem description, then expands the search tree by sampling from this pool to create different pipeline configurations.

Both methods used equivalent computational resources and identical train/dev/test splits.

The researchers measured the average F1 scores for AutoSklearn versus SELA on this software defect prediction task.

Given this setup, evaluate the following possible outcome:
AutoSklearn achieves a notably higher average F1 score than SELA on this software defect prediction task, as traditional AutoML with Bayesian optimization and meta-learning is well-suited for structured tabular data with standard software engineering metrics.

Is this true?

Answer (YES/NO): YES